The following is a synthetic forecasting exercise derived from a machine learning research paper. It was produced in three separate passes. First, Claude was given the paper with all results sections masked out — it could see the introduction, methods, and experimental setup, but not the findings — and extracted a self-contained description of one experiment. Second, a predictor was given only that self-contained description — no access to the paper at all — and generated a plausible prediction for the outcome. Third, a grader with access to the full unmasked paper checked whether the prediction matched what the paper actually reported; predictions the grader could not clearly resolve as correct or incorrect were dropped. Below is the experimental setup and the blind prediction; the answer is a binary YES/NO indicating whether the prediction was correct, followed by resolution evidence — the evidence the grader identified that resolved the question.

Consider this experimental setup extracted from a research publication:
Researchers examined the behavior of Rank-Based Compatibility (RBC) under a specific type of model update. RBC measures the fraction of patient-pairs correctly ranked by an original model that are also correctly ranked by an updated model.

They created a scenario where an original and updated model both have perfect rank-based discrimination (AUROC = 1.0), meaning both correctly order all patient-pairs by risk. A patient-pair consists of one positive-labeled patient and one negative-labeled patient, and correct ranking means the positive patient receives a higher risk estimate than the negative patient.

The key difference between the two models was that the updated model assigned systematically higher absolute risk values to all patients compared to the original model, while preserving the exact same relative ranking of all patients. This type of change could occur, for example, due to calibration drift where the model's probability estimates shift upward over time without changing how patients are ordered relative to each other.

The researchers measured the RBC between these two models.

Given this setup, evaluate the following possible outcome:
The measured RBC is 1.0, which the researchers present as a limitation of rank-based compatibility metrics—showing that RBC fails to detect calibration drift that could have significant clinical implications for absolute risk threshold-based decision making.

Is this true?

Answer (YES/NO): NO